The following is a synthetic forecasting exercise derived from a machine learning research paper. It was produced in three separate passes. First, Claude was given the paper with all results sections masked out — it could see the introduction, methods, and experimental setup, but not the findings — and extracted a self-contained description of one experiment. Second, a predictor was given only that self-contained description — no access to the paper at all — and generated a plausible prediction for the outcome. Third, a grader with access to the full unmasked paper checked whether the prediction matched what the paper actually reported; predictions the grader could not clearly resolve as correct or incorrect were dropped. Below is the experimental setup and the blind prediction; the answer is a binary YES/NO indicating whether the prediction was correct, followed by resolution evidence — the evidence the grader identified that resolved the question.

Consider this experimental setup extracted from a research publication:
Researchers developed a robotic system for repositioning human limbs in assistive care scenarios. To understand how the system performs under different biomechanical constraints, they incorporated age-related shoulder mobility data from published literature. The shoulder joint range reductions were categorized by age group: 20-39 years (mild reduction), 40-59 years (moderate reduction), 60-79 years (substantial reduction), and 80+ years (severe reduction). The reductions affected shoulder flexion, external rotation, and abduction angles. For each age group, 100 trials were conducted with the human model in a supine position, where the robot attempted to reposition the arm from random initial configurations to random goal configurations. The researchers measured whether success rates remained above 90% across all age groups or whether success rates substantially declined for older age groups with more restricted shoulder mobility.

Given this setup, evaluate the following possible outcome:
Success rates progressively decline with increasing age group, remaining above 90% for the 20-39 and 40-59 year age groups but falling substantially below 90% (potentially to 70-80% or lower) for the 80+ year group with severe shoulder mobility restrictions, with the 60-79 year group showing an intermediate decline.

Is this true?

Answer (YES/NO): NO